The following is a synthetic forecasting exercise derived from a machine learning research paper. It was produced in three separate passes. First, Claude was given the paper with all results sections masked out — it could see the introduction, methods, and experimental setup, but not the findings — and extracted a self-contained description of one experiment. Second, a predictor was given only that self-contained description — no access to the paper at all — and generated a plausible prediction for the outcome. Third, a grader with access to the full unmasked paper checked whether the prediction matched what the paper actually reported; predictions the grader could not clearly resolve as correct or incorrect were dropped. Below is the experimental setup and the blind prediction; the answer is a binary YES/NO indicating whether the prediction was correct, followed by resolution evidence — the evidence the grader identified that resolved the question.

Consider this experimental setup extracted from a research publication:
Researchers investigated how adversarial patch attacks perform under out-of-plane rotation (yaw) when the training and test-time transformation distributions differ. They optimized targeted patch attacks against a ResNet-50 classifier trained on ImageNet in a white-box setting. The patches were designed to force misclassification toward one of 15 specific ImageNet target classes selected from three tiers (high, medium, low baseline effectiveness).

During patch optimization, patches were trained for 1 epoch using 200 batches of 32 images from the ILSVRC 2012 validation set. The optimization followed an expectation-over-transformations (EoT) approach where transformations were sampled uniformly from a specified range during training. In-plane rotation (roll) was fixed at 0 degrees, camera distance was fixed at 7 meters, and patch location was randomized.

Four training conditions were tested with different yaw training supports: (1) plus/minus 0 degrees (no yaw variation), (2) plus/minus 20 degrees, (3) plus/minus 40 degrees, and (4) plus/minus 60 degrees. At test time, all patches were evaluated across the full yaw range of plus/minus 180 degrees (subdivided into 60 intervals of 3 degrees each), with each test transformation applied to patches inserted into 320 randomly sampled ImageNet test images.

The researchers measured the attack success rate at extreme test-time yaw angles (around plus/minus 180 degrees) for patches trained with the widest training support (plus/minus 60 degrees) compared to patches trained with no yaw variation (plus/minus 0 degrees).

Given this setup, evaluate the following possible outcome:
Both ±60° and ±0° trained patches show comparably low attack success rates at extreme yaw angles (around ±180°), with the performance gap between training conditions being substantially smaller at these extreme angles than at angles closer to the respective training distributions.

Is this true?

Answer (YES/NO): YES